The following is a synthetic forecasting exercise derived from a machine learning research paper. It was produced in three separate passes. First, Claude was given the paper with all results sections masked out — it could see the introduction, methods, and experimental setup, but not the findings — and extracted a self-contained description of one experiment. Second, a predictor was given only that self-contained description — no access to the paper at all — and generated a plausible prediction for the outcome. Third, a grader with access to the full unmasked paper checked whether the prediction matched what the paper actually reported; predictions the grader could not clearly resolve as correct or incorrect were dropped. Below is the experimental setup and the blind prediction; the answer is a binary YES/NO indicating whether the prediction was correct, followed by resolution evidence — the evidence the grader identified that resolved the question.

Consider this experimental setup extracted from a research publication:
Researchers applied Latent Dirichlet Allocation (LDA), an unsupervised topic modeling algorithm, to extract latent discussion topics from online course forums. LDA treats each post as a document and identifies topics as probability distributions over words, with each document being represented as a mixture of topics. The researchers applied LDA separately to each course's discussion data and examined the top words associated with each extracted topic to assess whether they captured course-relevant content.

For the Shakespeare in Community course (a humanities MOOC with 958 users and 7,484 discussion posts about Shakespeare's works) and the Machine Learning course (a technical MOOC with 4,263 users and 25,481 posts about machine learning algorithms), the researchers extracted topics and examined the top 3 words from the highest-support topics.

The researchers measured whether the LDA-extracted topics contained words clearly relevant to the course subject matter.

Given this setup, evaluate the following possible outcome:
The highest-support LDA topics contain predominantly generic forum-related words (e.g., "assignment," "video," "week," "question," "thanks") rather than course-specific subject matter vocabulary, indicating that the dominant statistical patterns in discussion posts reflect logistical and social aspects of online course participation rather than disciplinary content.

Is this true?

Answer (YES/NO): NO